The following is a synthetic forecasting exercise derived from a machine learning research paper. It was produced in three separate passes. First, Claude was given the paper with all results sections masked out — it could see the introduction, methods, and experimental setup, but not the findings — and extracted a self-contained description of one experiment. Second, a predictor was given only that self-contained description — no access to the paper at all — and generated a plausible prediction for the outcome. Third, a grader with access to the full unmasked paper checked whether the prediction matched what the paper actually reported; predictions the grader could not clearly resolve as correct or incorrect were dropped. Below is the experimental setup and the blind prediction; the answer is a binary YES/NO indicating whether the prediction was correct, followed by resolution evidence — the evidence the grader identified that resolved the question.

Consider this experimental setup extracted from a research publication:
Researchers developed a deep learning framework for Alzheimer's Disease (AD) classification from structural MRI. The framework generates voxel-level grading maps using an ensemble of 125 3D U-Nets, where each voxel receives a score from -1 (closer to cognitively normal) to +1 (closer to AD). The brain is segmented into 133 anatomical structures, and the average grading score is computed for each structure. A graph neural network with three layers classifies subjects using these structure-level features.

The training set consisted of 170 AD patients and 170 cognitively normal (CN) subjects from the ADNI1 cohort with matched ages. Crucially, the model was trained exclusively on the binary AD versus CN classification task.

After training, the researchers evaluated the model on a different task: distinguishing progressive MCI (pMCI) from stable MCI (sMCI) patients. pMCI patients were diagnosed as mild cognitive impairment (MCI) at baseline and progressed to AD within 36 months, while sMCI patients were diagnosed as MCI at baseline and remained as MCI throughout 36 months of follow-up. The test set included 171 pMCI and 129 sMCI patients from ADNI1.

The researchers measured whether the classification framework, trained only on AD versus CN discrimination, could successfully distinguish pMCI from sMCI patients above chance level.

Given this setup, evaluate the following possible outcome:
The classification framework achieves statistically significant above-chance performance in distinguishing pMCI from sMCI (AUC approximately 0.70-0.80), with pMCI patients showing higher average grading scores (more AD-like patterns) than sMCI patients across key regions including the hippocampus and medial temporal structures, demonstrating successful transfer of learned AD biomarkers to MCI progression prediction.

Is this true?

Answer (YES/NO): YES